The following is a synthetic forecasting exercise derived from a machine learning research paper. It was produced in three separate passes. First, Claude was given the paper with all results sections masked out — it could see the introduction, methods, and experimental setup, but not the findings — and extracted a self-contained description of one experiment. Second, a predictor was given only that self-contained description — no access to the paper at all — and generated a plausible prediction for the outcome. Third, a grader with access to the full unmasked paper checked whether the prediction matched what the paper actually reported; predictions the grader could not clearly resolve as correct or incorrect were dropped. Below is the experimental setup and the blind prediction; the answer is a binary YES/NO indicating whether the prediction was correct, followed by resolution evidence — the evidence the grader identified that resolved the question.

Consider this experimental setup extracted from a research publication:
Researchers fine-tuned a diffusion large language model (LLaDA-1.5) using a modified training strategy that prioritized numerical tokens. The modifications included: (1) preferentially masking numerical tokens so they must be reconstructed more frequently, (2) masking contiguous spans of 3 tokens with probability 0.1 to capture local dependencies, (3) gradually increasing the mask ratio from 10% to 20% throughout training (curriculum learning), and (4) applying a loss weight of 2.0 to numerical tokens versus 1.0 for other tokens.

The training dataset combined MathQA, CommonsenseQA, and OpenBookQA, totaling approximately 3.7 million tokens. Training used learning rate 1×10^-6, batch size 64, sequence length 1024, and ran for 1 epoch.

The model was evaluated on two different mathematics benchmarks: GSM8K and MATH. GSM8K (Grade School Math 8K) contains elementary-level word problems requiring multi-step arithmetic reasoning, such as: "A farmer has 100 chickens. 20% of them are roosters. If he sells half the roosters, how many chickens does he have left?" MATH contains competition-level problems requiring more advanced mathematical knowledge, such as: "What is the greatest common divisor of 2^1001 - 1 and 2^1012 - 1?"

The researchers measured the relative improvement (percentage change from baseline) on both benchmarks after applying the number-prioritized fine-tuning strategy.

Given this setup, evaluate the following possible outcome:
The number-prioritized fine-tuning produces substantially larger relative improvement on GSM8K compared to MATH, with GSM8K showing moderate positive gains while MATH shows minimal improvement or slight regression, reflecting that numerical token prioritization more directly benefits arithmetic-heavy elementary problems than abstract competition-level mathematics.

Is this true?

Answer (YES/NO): NO